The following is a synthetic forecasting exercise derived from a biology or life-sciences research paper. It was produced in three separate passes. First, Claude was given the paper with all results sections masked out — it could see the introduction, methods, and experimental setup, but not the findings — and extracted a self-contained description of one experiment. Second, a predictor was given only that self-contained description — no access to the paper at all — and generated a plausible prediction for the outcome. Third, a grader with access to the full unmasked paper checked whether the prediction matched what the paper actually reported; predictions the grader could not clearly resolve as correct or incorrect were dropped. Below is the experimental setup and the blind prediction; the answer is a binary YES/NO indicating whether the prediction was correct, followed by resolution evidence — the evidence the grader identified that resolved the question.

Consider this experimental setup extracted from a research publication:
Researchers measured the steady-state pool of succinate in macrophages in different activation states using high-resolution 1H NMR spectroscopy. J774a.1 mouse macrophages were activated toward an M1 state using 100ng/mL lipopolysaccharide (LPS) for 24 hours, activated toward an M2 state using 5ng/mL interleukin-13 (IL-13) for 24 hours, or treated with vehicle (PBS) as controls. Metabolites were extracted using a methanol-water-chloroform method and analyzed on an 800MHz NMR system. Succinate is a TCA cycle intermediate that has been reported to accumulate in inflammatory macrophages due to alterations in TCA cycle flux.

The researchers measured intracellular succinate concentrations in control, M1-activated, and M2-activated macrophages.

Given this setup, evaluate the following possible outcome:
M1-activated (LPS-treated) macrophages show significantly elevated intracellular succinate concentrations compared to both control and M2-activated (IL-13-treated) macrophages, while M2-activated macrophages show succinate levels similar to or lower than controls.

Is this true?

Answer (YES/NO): YES